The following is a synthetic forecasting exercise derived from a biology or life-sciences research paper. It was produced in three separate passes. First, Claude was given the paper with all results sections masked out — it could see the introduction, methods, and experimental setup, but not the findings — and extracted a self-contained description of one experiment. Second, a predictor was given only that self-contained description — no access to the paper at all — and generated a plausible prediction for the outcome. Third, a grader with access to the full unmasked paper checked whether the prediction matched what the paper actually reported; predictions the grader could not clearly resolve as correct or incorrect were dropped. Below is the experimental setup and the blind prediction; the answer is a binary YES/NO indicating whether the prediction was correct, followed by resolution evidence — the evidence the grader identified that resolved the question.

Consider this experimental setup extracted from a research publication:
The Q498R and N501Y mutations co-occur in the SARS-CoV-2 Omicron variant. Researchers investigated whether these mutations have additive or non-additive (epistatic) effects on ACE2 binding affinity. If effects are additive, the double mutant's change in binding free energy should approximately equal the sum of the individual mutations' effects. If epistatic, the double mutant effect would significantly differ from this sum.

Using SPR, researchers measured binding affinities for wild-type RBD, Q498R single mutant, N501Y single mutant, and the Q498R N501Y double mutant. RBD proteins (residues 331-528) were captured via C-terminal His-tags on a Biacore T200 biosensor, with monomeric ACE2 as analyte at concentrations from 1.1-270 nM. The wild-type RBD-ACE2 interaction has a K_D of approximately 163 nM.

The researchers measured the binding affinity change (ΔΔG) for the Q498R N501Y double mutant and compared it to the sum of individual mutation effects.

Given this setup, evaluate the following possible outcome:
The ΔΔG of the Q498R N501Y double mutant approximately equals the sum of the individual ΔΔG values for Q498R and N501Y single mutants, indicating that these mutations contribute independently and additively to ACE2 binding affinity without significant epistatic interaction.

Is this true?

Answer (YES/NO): NO